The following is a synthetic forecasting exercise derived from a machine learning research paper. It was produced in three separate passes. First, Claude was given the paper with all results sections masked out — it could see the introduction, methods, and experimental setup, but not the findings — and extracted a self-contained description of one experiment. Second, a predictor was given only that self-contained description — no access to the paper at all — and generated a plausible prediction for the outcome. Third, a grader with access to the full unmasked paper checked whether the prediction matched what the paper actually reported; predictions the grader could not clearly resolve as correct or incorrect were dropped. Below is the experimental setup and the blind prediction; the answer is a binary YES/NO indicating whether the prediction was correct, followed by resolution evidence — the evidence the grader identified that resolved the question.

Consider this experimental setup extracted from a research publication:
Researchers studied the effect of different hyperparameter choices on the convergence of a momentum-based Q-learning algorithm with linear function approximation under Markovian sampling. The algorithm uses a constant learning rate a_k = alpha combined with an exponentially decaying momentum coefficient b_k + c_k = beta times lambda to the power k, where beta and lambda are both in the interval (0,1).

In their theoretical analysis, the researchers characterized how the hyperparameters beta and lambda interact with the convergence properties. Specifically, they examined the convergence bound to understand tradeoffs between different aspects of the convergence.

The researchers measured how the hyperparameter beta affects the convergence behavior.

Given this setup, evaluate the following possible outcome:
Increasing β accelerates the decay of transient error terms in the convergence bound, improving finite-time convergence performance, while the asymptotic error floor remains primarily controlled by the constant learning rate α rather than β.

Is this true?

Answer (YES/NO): NO